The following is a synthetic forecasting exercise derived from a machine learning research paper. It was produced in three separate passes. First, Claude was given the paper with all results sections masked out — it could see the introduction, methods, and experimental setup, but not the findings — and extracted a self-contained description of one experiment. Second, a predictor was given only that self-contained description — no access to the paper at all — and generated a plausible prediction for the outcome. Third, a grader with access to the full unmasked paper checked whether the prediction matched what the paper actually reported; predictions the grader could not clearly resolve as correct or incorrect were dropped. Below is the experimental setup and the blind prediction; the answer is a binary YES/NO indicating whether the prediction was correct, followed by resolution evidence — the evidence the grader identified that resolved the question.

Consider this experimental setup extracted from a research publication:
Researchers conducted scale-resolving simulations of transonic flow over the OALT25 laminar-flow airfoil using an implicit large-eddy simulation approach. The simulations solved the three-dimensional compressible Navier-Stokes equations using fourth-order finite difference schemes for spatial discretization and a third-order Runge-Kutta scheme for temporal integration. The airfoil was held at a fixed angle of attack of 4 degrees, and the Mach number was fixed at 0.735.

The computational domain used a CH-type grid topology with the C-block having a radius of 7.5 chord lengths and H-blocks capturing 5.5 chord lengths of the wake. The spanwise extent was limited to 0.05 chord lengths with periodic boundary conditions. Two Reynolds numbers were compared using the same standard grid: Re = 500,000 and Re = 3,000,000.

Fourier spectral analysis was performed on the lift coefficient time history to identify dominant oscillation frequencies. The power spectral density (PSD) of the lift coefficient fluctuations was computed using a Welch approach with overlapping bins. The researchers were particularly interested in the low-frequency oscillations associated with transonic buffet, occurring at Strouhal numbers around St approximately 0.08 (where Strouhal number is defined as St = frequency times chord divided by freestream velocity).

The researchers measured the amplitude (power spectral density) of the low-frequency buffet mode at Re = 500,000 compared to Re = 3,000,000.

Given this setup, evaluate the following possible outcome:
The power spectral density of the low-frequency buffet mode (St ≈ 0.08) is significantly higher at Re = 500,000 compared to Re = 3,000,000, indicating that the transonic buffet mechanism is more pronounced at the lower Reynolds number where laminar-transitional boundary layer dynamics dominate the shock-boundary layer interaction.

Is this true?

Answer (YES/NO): YES